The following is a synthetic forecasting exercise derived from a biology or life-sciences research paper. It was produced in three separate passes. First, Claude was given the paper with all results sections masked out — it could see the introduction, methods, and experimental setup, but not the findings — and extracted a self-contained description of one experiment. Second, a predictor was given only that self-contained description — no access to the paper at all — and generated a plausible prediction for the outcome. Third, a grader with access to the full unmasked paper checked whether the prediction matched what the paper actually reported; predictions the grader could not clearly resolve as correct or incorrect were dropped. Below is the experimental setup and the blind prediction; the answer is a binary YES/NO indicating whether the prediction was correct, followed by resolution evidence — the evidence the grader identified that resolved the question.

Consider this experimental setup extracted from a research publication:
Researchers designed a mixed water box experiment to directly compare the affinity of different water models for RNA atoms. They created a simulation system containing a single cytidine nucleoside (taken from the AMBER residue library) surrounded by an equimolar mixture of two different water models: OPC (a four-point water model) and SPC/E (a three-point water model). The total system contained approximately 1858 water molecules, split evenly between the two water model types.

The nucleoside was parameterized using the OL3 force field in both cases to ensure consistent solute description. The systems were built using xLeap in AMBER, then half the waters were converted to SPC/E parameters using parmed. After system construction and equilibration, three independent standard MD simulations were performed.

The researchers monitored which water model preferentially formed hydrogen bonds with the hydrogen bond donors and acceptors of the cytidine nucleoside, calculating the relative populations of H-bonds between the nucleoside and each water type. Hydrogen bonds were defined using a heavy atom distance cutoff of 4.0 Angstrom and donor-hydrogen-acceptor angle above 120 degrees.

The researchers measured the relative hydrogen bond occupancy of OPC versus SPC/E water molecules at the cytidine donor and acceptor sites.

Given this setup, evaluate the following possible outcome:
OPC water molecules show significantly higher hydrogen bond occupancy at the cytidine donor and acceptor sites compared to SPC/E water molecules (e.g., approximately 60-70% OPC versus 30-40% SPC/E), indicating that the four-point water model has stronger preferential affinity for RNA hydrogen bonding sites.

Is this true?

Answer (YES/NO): NO